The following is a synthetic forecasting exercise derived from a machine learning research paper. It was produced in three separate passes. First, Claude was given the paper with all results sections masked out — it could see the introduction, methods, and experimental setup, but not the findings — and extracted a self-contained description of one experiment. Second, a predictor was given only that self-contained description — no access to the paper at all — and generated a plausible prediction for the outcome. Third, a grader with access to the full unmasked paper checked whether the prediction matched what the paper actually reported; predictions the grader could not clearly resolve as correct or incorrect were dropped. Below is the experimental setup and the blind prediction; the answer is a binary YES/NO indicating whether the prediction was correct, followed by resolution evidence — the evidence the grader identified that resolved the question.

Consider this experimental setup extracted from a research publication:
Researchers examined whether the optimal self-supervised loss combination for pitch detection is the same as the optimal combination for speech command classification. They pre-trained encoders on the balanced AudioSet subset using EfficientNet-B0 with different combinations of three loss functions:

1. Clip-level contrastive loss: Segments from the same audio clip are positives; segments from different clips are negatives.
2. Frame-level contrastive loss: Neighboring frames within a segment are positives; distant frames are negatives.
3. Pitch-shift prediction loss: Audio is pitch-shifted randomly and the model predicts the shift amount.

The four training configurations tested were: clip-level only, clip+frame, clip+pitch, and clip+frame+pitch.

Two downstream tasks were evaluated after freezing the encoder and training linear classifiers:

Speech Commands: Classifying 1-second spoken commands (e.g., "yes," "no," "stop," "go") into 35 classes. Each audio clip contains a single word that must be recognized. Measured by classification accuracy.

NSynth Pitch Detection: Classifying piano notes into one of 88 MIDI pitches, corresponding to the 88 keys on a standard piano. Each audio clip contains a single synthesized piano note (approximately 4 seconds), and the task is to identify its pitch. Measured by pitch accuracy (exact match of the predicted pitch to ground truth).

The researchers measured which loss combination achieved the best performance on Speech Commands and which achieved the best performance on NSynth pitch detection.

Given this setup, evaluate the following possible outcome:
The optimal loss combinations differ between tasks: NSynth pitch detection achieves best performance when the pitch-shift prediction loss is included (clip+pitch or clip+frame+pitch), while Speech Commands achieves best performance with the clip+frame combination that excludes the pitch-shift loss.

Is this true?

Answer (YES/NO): NO